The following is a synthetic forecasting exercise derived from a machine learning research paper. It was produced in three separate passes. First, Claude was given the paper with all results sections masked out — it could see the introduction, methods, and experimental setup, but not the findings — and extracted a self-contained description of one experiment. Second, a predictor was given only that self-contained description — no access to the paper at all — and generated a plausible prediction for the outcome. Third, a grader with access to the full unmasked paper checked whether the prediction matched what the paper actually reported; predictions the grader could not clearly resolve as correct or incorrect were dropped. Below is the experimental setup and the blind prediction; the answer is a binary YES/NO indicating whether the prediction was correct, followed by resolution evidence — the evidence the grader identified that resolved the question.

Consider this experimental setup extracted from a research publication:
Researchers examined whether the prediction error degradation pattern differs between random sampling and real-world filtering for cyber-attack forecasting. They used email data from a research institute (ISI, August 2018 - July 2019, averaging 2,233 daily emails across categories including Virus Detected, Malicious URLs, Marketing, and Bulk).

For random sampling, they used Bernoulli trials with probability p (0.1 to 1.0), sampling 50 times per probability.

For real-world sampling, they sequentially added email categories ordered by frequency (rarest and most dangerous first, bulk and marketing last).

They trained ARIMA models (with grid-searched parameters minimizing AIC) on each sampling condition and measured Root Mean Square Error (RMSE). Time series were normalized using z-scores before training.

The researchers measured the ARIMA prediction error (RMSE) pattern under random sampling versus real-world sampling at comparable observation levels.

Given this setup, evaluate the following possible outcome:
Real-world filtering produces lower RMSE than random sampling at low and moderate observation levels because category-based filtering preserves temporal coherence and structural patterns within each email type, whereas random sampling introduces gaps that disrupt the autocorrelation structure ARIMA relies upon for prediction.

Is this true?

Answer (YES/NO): NO